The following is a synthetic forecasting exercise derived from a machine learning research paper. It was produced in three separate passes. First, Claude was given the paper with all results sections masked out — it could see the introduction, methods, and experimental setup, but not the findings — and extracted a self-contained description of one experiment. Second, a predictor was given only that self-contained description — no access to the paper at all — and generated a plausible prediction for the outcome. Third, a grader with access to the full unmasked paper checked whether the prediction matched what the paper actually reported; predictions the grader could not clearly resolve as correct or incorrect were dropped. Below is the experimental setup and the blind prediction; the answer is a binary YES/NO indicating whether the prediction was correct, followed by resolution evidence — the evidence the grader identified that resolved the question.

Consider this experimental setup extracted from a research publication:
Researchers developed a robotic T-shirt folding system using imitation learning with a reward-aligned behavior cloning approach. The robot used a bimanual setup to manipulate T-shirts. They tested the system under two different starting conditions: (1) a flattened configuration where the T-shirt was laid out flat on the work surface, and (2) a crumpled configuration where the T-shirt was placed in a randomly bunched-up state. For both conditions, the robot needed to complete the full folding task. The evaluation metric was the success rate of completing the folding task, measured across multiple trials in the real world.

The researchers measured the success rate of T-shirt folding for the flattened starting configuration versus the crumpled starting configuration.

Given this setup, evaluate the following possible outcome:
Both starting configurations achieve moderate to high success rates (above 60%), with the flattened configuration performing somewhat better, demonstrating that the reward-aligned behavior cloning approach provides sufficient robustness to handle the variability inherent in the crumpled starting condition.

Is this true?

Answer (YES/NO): YES